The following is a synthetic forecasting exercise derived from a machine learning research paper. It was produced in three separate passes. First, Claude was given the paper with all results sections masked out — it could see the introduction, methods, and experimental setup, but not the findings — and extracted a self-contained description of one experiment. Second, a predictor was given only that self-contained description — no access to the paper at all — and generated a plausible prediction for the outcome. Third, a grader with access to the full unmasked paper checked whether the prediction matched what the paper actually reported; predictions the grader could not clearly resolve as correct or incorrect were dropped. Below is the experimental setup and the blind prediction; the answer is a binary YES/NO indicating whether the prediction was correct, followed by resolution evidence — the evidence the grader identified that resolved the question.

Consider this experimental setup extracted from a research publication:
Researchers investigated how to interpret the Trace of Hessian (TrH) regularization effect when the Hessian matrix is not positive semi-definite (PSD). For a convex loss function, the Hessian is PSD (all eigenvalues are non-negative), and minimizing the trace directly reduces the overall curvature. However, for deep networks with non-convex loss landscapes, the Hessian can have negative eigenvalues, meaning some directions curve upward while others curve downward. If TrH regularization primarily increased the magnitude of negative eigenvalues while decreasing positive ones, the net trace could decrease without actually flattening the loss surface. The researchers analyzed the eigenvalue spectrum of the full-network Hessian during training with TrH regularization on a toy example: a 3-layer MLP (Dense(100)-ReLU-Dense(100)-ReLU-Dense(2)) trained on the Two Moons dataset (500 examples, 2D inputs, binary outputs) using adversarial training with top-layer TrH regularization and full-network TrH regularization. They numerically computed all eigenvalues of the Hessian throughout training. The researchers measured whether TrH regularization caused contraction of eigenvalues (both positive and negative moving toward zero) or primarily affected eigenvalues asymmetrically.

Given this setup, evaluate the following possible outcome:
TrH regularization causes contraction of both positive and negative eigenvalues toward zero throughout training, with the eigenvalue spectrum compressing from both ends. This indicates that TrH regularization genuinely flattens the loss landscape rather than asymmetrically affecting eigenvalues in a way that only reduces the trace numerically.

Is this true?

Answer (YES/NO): YES